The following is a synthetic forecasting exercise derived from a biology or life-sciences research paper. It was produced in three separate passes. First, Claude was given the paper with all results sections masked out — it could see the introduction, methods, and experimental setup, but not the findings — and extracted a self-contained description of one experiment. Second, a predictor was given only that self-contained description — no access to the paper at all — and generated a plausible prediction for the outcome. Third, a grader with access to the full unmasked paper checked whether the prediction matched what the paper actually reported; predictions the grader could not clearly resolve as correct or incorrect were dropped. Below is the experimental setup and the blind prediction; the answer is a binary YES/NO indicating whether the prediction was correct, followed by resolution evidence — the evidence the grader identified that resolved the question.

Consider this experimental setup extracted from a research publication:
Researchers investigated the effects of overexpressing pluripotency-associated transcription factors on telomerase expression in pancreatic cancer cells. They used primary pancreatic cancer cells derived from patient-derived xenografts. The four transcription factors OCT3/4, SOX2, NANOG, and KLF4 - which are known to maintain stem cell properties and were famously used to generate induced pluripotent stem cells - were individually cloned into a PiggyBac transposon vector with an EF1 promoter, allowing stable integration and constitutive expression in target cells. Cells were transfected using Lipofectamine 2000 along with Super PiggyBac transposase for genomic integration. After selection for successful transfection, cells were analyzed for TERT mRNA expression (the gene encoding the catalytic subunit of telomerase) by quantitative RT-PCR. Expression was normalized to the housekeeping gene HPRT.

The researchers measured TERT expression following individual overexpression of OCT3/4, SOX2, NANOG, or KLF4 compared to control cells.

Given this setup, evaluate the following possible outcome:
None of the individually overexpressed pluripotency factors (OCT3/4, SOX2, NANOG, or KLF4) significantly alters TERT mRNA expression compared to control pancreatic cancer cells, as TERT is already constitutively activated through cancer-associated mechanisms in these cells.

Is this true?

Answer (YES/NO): NO